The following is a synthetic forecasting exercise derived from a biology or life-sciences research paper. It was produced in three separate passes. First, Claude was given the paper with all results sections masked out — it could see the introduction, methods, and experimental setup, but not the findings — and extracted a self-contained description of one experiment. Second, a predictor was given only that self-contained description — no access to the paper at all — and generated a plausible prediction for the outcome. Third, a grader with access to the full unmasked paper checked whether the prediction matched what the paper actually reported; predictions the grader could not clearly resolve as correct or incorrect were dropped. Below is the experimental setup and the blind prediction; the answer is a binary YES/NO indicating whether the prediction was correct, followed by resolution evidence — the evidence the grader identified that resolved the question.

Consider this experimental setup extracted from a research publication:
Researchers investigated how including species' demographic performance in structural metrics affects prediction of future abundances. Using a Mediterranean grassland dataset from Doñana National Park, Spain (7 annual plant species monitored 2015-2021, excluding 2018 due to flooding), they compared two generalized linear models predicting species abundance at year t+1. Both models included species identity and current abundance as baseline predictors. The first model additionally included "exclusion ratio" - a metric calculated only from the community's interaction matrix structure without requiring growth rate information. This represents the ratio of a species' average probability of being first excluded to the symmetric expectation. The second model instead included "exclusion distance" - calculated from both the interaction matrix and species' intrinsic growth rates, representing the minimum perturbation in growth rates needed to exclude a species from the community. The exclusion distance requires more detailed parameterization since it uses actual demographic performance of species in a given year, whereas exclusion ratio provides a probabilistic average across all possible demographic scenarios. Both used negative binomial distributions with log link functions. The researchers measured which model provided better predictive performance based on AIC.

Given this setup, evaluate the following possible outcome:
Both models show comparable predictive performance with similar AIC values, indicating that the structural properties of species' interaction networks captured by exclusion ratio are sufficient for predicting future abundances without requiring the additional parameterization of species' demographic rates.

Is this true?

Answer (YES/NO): NO